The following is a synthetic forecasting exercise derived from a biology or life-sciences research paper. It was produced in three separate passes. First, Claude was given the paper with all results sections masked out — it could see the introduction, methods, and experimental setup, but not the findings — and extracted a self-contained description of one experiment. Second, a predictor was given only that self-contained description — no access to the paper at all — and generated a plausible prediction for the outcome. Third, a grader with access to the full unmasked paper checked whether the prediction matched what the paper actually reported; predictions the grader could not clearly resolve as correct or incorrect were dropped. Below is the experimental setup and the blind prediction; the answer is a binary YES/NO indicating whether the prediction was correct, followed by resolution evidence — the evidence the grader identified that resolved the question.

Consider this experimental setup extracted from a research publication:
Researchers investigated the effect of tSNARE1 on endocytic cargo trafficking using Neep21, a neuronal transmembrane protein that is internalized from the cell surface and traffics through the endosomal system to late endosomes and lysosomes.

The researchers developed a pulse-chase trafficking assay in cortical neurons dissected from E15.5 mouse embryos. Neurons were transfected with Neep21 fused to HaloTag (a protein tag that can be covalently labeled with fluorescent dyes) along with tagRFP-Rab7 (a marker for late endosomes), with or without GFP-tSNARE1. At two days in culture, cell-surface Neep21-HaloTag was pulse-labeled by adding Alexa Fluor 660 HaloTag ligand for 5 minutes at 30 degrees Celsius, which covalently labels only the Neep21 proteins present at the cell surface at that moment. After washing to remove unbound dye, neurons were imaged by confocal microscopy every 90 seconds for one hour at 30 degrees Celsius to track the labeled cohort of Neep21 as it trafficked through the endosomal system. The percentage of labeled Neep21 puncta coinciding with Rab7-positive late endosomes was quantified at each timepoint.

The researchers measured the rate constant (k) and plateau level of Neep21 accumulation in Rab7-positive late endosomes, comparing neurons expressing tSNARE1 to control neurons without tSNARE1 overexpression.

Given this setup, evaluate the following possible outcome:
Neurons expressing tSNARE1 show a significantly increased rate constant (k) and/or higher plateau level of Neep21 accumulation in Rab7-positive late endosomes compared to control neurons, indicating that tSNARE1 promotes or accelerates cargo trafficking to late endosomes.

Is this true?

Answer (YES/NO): NO